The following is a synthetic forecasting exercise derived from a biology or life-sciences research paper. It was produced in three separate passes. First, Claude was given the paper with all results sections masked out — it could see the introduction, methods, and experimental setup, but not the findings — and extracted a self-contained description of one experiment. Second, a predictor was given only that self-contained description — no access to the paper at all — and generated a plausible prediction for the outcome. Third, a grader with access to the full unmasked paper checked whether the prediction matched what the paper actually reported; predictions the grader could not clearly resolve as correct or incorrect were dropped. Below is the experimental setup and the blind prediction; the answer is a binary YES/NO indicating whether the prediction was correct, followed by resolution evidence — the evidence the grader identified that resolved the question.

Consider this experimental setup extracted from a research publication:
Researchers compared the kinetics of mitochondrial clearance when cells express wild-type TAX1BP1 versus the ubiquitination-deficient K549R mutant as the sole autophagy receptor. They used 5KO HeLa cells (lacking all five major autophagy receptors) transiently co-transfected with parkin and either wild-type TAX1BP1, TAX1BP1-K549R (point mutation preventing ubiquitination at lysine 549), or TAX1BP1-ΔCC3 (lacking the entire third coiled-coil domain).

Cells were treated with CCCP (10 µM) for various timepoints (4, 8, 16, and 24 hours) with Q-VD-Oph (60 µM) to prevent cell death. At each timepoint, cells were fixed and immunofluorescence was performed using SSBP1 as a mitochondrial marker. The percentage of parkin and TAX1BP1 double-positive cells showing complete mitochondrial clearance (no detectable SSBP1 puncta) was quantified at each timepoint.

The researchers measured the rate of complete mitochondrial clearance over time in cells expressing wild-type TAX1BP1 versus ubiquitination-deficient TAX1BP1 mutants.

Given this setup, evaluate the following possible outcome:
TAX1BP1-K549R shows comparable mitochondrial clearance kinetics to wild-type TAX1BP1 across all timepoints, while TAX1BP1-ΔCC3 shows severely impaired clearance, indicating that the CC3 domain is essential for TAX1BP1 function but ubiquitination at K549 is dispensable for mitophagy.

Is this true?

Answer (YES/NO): NO